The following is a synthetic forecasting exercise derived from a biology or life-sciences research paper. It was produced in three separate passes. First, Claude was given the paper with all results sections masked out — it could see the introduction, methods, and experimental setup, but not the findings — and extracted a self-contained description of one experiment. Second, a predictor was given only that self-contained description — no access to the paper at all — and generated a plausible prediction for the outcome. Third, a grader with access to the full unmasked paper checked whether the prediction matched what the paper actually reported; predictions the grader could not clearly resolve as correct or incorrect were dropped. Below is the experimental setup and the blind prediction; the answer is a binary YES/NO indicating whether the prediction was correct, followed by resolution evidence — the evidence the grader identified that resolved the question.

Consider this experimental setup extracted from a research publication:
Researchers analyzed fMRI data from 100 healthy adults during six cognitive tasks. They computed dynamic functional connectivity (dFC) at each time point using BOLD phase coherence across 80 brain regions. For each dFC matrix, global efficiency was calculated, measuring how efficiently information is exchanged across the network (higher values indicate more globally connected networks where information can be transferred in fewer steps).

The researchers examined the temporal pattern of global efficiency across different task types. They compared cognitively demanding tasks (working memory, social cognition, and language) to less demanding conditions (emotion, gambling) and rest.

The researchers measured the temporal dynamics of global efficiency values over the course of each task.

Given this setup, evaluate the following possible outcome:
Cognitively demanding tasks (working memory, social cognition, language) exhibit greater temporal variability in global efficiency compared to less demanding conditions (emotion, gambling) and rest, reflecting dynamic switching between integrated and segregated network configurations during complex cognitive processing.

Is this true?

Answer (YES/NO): YES